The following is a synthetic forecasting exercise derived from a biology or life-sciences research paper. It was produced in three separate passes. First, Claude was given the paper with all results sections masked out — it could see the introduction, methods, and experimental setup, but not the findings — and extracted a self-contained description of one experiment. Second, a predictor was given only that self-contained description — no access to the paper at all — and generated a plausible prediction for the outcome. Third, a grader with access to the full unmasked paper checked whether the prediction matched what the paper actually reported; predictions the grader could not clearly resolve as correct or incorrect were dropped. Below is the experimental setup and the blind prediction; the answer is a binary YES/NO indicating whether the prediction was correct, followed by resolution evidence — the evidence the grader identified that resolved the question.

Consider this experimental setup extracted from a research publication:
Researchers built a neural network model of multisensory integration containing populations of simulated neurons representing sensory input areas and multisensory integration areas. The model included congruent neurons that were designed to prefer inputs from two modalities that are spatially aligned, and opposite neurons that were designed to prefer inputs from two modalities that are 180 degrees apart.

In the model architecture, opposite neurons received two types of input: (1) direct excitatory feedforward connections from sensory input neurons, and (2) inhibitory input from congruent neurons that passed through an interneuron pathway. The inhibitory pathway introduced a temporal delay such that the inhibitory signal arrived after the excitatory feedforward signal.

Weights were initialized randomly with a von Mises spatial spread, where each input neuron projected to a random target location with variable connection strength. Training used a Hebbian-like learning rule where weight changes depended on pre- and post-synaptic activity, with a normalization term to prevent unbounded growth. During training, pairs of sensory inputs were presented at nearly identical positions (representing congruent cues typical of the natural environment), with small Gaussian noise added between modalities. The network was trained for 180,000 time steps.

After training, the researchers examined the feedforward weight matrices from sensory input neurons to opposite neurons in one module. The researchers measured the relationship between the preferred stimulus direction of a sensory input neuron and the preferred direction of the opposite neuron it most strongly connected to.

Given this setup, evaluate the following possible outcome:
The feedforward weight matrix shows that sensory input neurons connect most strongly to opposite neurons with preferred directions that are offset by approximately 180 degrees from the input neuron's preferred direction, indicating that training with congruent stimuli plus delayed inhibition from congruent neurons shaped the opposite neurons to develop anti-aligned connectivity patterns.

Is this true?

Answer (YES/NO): NO